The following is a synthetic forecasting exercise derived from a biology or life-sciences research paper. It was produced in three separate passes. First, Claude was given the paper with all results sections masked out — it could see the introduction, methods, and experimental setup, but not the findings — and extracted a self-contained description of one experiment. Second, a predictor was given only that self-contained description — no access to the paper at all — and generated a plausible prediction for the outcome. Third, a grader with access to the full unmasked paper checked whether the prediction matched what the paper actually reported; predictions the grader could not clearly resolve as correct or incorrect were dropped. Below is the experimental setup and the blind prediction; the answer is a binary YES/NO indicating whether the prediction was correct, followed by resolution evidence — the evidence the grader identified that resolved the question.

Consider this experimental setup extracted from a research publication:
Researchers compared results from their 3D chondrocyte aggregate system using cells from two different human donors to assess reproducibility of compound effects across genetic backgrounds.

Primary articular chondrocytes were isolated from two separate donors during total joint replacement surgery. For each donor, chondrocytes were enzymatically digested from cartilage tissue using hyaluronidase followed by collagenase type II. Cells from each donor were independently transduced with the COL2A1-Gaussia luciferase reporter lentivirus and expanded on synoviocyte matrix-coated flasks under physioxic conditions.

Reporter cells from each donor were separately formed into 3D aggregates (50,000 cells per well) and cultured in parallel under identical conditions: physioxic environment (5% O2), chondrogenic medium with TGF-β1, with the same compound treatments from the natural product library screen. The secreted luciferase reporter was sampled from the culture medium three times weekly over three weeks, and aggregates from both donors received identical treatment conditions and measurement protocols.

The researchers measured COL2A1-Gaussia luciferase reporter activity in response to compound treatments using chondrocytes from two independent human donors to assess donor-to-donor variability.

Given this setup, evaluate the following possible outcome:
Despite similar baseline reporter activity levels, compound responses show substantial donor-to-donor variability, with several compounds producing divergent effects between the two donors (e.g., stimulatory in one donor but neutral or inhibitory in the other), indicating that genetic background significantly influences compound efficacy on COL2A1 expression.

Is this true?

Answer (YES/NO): NO